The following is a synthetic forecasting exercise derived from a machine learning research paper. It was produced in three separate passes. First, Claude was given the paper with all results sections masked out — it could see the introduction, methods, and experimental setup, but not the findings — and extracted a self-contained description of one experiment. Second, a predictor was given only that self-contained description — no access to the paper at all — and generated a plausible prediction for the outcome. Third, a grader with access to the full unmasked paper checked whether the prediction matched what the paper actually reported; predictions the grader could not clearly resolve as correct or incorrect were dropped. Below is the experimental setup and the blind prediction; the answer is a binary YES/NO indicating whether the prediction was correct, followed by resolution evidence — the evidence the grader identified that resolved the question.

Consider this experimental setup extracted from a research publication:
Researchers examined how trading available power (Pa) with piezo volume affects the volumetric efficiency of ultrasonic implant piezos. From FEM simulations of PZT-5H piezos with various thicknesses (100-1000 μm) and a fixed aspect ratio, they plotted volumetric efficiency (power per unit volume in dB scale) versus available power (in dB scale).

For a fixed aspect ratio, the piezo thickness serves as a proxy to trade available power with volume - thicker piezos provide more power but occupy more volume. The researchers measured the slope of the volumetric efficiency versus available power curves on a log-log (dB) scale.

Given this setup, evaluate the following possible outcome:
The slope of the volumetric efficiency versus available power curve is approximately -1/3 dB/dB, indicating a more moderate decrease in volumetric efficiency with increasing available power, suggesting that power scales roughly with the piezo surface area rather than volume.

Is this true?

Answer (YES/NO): NO